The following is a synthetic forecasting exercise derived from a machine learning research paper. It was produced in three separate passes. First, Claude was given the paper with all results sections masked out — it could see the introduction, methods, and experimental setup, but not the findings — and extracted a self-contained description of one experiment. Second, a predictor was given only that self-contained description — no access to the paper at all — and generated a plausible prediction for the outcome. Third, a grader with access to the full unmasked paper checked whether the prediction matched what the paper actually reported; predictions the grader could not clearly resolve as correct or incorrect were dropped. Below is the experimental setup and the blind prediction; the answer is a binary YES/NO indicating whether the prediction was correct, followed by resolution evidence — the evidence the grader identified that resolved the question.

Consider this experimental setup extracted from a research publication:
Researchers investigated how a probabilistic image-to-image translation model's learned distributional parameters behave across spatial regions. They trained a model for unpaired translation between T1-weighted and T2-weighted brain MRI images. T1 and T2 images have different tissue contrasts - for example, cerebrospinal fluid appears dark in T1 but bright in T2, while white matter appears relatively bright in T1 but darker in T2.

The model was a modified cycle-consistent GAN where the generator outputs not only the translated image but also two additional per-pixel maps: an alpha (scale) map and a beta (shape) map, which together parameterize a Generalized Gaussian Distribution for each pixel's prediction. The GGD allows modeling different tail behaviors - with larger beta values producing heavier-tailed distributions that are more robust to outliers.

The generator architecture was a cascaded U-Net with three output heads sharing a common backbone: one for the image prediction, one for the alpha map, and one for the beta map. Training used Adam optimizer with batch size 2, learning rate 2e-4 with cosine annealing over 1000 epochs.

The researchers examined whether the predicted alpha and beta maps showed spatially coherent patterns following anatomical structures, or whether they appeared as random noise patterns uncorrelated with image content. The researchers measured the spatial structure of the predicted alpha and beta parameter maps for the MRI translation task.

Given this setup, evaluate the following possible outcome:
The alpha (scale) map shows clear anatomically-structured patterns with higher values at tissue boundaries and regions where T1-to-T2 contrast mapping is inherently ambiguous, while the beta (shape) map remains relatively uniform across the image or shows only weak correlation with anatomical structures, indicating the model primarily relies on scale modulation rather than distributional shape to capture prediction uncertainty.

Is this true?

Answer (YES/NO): NO